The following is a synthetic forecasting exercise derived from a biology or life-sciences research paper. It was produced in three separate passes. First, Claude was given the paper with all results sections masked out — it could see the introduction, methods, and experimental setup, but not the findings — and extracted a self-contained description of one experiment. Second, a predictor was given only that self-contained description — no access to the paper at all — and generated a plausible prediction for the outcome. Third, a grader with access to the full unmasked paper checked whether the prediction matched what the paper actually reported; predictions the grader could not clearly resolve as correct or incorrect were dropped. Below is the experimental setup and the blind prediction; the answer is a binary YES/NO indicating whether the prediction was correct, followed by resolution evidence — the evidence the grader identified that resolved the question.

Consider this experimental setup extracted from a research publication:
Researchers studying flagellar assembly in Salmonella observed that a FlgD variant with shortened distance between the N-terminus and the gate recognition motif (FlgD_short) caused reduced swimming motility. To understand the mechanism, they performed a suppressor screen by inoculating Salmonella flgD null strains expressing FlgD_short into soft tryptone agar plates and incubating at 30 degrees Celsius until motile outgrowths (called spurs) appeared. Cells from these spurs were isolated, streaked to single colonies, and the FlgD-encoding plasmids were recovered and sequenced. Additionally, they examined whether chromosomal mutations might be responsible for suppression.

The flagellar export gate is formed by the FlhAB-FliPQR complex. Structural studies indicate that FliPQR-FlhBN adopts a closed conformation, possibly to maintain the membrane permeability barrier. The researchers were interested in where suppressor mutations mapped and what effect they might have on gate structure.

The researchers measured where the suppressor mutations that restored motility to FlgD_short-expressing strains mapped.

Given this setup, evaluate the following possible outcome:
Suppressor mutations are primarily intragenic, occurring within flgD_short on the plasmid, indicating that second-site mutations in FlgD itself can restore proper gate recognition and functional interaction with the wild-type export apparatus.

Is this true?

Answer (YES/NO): YES